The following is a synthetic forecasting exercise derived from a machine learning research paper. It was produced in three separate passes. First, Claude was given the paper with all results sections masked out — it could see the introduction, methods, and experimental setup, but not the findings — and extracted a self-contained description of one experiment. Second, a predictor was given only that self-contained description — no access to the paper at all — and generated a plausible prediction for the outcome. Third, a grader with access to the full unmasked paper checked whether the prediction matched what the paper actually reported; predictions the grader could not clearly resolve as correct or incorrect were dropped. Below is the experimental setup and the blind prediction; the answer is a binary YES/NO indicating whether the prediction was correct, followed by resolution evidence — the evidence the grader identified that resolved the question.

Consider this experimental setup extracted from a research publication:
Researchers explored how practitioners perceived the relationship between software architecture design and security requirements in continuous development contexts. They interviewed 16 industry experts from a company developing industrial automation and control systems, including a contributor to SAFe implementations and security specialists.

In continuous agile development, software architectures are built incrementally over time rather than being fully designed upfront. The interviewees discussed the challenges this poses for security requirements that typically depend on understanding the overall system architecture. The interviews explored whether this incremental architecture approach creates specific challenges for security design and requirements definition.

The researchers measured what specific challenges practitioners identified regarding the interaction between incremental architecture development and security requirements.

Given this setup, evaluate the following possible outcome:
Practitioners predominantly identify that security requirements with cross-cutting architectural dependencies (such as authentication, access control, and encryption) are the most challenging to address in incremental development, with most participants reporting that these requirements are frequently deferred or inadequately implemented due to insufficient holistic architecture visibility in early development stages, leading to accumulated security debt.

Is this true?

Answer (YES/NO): NO